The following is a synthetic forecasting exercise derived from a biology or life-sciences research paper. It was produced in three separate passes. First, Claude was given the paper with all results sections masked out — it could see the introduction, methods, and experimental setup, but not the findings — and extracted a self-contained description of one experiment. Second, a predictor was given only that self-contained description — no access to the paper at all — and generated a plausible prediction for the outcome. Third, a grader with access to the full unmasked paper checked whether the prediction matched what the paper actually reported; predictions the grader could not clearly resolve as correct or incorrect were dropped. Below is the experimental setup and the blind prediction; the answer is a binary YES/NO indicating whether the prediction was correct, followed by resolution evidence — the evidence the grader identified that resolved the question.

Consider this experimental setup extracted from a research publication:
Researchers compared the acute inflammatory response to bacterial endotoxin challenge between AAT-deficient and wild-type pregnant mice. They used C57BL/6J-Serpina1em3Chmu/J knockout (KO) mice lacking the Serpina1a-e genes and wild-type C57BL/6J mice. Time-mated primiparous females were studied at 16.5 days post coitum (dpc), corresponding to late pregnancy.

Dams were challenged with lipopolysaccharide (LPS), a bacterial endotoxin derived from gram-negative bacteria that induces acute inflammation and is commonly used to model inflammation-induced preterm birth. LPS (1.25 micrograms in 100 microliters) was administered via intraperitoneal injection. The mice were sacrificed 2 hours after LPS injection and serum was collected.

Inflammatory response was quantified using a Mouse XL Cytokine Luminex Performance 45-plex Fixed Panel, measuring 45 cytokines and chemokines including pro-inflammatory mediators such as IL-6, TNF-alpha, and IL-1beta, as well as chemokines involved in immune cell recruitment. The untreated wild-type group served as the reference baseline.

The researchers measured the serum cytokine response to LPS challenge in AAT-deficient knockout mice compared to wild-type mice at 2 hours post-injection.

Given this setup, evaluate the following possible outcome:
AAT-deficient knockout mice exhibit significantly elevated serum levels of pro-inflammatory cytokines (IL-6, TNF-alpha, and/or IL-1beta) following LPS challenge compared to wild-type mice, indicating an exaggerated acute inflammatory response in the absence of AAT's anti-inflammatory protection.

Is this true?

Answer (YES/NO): NO